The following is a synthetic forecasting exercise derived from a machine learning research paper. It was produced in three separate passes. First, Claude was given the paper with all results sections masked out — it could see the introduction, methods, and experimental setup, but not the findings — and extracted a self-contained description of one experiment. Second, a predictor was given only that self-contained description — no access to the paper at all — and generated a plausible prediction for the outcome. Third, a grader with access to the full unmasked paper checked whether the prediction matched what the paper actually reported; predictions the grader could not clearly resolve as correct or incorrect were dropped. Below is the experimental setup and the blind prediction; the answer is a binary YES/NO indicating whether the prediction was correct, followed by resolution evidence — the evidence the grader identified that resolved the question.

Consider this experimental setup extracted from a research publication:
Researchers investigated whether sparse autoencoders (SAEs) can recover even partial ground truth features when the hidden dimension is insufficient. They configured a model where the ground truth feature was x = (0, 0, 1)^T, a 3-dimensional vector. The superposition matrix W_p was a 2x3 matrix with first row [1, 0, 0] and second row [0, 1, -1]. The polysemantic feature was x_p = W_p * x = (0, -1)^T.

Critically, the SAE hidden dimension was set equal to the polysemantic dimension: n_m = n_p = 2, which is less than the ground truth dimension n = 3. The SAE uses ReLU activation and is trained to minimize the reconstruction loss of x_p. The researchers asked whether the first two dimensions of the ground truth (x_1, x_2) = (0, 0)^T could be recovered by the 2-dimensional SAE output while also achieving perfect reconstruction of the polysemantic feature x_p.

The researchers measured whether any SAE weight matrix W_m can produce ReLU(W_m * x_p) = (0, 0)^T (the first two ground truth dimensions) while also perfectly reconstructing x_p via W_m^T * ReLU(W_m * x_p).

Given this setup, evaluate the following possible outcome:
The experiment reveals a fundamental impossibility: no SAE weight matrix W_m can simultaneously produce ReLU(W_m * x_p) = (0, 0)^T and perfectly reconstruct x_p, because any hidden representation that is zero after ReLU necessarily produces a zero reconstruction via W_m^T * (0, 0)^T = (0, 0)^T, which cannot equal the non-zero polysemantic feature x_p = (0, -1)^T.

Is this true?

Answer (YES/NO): YES